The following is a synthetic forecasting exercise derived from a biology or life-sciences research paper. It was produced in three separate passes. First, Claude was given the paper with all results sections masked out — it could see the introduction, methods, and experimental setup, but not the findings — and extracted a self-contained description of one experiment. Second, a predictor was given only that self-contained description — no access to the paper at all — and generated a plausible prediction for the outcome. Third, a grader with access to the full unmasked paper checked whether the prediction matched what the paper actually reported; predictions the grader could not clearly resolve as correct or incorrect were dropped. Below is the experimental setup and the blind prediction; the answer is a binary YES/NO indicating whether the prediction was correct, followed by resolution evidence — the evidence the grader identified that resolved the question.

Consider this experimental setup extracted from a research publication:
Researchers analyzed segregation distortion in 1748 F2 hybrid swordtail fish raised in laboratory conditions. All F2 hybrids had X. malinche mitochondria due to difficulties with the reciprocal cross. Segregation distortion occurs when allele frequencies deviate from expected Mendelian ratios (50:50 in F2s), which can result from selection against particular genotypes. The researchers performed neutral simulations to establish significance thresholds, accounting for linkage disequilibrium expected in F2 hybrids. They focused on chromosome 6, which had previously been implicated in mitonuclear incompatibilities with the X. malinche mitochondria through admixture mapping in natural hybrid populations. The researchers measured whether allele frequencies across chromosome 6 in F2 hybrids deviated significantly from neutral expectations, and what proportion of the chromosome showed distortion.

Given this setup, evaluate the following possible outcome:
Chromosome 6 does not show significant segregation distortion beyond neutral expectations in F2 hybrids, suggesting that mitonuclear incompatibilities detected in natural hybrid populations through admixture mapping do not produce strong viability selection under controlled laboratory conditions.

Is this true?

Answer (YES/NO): NO